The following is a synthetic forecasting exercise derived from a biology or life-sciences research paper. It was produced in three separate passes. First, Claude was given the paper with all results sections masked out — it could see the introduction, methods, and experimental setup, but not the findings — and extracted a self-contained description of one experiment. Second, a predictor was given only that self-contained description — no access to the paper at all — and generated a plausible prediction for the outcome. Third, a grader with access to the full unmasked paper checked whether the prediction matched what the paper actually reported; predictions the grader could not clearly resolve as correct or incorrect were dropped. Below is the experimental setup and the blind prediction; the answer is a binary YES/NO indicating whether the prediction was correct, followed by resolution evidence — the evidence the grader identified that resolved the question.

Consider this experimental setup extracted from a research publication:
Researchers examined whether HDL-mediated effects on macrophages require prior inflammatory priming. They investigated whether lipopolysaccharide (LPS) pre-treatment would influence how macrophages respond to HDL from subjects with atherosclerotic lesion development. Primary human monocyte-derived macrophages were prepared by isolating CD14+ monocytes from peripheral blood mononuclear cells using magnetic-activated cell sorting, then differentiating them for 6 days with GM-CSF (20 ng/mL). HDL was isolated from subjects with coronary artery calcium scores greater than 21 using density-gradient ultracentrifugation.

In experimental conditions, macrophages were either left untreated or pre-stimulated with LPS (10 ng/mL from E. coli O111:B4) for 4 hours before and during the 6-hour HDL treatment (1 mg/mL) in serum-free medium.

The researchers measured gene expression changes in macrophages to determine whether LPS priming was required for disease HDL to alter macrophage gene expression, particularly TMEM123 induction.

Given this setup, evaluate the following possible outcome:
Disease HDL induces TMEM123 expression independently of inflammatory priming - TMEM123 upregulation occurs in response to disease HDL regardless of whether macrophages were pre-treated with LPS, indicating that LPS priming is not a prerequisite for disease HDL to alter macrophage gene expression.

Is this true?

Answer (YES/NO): YES